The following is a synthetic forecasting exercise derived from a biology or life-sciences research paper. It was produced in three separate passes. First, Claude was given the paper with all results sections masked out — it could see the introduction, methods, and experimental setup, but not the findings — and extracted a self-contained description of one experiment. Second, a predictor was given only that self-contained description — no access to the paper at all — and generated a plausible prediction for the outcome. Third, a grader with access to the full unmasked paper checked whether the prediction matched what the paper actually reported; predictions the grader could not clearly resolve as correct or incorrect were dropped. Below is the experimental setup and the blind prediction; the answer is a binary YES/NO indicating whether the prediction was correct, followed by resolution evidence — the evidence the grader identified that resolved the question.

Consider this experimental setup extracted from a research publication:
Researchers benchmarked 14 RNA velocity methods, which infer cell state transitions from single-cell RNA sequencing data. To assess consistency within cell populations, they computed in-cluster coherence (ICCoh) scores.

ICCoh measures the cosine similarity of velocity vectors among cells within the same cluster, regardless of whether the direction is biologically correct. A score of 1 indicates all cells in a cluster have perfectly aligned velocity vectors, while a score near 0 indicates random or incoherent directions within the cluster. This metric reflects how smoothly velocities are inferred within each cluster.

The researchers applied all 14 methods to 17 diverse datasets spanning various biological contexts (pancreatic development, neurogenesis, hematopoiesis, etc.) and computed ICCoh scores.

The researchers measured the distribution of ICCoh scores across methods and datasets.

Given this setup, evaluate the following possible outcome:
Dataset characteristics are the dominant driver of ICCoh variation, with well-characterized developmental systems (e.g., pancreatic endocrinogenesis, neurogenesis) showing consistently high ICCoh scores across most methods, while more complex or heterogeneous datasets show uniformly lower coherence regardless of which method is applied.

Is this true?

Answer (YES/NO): NO